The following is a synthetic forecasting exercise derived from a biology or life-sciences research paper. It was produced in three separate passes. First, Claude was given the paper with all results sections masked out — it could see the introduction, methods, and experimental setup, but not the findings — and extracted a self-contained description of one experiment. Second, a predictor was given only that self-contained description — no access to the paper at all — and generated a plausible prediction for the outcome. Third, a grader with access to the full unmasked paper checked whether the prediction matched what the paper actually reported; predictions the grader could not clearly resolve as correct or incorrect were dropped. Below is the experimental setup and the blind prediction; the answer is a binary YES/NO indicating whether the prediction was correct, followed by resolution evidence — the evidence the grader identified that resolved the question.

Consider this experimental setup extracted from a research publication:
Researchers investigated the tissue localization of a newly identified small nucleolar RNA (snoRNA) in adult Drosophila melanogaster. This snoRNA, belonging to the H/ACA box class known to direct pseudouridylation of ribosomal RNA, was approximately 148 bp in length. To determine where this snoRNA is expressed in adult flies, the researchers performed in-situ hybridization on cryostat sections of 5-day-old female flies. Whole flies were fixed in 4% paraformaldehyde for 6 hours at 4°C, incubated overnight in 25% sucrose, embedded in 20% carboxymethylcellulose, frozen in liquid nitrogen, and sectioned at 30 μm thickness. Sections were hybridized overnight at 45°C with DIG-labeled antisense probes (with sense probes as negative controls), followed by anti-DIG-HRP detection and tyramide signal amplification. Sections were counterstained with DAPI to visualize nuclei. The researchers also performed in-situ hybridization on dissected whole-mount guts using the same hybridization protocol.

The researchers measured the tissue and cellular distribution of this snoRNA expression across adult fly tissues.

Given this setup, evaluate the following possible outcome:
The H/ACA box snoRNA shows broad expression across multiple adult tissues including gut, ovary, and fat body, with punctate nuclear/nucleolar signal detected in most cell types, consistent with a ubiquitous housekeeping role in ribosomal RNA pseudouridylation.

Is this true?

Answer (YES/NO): NO